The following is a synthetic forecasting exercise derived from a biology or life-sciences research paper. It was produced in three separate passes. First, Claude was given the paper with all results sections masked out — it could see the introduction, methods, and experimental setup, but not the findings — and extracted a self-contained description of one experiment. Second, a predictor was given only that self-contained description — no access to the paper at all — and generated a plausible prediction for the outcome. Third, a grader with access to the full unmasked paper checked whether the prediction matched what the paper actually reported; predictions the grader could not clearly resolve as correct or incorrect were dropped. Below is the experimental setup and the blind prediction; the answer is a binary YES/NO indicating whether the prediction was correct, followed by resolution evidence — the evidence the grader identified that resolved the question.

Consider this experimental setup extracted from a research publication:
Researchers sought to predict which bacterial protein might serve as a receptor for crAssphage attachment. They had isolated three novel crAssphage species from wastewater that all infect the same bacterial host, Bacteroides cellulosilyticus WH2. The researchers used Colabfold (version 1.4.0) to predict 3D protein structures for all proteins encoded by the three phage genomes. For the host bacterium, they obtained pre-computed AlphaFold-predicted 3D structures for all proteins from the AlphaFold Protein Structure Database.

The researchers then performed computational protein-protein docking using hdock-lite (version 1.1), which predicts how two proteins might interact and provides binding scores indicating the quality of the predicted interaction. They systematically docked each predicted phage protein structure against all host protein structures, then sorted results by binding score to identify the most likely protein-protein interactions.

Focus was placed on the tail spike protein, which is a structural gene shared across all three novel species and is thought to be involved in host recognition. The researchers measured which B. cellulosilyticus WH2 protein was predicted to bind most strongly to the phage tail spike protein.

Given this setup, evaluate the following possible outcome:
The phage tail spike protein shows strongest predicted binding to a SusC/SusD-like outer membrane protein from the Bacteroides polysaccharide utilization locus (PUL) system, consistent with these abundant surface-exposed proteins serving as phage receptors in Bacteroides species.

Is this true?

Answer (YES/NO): NO